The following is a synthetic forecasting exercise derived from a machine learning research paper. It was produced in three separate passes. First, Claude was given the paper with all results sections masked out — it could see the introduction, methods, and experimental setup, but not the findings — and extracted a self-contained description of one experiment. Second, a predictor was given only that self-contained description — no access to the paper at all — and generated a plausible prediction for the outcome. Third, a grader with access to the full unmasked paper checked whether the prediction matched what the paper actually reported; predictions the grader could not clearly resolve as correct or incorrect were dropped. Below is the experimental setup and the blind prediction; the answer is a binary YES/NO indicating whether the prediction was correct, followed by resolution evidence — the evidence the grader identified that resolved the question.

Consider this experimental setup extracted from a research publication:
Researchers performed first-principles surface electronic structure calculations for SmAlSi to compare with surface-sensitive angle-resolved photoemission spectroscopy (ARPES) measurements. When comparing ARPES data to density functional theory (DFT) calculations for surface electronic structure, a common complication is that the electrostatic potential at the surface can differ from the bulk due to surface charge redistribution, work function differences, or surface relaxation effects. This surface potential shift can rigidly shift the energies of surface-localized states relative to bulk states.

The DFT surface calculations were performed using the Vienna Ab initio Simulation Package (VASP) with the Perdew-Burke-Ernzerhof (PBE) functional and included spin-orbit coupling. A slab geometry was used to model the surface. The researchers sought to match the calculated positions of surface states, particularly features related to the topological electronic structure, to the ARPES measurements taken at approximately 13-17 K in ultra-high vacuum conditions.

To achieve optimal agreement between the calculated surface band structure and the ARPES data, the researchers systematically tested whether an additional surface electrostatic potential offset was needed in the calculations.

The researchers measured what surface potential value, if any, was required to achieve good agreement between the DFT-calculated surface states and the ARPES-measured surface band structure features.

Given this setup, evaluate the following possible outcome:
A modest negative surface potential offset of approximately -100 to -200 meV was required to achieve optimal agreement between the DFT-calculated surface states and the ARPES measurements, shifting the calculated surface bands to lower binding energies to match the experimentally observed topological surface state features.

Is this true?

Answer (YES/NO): NO